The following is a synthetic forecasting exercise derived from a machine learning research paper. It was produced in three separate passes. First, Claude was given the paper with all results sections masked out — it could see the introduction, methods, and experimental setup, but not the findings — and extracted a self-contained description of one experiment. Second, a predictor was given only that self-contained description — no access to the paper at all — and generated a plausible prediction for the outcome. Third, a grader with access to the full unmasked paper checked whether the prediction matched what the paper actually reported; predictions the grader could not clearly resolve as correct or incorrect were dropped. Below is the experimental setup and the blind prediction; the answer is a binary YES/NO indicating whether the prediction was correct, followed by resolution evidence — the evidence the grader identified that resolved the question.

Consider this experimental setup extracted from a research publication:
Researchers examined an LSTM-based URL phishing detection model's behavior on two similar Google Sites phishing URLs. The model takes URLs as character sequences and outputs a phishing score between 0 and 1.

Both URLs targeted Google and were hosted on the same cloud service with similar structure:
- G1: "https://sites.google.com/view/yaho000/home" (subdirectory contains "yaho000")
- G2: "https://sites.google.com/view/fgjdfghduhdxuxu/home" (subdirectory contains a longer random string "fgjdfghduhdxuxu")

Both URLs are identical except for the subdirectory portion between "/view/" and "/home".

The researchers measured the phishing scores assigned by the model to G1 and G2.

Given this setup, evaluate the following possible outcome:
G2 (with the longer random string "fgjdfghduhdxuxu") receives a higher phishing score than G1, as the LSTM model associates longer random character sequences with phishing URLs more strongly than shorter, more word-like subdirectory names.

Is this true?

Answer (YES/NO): YES